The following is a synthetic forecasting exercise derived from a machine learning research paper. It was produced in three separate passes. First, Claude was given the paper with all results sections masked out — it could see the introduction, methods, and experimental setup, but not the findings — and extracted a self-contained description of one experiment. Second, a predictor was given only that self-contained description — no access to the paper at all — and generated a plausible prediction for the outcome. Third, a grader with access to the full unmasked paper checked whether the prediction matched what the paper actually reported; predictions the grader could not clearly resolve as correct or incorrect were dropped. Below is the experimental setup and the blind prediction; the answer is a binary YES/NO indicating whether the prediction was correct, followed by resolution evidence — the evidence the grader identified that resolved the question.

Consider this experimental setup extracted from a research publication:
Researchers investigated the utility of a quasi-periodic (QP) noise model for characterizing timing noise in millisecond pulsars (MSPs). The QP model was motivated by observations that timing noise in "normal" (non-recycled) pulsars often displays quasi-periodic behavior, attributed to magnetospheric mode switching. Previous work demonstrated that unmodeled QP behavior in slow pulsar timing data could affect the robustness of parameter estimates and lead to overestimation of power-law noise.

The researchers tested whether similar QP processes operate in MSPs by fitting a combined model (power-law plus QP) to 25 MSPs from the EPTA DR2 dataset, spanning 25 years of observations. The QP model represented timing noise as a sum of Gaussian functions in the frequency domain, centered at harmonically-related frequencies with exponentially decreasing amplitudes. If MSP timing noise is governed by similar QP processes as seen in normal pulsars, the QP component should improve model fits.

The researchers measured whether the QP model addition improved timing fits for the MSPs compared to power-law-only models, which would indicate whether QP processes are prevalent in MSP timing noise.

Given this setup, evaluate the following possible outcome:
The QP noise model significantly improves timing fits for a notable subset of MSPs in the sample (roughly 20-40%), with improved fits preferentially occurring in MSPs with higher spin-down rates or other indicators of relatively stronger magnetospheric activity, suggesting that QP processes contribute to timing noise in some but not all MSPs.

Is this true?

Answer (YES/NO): NO